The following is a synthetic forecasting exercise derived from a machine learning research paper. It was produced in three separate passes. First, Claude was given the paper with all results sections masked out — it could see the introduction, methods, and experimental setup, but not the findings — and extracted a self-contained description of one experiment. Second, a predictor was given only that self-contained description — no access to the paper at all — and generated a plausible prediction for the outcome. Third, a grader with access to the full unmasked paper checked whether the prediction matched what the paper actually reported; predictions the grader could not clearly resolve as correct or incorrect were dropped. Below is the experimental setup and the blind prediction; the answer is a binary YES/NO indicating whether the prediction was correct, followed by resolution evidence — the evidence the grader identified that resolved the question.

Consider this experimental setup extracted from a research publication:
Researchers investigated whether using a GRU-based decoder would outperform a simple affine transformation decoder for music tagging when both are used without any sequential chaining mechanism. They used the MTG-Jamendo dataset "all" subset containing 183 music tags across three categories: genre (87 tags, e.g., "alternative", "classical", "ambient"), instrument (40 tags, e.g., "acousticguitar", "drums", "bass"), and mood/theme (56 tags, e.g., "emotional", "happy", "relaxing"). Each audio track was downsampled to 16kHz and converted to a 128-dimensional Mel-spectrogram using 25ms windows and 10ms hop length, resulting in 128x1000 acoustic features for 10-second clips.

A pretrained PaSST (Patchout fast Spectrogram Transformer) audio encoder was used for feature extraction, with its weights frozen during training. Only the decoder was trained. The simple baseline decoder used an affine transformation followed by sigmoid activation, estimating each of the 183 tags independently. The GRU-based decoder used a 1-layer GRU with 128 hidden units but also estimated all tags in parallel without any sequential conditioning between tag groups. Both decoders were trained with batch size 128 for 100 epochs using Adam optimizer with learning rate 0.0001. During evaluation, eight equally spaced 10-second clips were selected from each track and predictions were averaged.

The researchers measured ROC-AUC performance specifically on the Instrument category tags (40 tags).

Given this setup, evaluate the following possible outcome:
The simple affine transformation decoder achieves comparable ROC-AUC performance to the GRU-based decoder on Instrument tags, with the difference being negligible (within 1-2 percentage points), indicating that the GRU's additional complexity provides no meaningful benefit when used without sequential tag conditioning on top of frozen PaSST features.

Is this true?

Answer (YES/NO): YES